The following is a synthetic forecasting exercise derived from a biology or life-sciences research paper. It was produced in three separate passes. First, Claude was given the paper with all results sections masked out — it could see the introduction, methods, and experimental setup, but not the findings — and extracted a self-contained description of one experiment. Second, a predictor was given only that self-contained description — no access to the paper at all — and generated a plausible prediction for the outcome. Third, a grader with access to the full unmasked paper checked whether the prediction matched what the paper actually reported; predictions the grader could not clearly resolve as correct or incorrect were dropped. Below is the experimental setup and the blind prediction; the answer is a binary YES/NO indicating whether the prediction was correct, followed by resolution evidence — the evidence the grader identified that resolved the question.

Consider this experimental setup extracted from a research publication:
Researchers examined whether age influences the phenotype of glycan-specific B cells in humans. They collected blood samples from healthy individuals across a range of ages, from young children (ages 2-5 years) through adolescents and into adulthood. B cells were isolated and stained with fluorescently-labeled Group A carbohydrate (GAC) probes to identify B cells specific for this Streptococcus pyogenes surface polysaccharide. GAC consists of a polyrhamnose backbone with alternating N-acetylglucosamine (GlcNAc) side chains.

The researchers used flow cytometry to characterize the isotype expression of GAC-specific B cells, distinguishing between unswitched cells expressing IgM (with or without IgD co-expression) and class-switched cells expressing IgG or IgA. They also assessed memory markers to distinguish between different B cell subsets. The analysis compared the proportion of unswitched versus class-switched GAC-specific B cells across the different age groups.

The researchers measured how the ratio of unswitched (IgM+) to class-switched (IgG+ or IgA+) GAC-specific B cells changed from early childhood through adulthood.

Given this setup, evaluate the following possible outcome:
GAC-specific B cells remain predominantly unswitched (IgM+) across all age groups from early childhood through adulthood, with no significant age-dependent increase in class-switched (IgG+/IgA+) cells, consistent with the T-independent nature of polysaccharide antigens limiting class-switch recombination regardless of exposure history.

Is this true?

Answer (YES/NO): NO